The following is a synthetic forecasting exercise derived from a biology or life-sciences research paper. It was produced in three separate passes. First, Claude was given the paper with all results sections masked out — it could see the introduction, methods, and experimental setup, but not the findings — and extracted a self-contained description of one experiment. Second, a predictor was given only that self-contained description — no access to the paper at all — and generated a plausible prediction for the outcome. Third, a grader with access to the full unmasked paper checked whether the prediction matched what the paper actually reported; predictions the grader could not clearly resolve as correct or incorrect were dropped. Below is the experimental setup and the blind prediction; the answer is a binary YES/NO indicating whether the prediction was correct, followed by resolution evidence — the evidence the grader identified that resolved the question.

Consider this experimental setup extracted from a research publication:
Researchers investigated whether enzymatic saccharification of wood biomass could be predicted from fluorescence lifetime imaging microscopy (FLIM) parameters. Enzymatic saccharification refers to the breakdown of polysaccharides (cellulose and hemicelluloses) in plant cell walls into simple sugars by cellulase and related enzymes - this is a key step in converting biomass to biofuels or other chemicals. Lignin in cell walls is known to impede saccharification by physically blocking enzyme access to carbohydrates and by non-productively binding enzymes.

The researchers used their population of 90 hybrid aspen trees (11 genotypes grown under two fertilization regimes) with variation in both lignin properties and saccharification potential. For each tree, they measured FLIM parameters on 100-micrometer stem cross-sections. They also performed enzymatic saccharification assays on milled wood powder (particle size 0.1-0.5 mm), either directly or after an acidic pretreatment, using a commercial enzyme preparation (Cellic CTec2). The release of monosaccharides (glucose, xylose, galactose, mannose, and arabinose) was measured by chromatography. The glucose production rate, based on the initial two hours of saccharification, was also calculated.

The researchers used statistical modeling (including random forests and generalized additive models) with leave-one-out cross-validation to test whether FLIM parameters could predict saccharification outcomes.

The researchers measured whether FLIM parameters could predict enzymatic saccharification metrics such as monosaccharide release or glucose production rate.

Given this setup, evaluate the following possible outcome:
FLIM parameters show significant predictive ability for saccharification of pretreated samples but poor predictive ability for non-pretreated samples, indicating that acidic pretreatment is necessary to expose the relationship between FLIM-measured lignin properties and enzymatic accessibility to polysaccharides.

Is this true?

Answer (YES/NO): NO